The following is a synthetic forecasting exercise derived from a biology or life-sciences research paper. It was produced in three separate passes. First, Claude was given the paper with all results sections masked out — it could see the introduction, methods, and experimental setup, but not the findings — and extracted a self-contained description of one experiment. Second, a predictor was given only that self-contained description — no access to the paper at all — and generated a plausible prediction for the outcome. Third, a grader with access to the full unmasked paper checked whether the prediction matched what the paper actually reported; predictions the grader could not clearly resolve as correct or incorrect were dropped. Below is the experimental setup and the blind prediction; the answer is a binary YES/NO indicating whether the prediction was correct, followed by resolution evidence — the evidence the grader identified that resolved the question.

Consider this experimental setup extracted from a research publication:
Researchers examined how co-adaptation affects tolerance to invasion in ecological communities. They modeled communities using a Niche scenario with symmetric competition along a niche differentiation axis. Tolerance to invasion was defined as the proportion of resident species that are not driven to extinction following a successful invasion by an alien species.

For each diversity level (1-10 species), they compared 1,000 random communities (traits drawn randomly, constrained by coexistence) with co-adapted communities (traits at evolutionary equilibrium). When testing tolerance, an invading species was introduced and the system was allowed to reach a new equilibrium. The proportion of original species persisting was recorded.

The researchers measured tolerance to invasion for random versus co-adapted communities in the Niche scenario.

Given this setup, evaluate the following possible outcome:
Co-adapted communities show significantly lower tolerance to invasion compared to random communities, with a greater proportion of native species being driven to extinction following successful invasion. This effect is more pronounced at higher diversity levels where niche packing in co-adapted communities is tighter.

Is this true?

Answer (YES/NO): NO